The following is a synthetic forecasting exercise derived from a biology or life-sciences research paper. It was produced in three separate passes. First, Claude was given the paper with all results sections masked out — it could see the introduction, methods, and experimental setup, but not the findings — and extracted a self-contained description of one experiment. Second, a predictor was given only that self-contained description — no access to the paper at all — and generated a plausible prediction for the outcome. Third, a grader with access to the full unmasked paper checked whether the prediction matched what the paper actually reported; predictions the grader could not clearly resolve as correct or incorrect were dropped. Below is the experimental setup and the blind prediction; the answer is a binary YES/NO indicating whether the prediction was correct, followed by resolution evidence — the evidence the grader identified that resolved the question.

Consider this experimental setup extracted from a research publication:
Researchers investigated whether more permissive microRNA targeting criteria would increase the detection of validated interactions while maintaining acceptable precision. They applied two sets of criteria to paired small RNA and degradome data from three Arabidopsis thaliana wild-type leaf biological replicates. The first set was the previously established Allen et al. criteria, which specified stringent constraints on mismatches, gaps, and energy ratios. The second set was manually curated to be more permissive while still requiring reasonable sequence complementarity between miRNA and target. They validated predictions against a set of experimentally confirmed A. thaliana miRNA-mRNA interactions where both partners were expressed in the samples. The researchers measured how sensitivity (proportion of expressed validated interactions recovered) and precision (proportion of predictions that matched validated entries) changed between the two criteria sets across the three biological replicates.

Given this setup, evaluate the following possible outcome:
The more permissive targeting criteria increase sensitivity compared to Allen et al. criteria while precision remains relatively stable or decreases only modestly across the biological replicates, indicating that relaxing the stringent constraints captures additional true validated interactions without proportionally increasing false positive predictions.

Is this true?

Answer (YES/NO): YES